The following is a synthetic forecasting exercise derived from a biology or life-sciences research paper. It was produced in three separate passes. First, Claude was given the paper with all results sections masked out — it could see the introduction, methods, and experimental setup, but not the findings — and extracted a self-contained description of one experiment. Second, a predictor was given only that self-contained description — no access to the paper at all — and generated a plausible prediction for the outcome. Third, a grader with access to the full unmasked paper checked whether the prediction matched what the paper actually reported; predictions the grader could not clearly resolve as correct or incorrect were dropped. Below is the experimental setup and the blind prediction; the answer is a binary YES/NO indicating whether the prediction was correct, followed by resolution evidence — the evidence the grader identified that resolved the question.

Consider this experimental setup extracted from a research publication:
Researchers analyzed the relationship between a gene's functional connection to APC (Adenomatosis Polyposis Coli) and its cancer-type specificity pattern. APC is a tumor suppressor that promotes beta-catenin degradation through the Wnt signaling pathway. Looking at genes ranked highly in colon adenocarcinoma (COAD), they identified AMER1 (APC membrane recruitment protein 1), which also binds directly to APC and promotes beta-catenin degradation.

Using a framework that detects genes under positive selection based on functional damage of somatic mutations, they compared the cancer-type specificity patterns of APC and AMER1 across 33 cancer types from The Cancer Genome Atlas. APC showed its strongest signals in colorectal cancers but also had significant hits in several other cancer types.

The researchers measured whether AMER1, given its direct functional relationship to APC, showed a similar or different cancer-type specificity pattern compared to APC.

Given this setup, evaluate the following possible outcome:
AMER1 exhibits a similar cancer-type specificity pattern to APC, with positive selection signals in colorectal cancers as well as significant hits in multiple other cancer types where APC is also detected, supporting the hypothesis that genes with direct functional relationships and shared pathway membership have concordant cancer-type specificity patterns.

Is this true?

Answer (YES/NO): NO